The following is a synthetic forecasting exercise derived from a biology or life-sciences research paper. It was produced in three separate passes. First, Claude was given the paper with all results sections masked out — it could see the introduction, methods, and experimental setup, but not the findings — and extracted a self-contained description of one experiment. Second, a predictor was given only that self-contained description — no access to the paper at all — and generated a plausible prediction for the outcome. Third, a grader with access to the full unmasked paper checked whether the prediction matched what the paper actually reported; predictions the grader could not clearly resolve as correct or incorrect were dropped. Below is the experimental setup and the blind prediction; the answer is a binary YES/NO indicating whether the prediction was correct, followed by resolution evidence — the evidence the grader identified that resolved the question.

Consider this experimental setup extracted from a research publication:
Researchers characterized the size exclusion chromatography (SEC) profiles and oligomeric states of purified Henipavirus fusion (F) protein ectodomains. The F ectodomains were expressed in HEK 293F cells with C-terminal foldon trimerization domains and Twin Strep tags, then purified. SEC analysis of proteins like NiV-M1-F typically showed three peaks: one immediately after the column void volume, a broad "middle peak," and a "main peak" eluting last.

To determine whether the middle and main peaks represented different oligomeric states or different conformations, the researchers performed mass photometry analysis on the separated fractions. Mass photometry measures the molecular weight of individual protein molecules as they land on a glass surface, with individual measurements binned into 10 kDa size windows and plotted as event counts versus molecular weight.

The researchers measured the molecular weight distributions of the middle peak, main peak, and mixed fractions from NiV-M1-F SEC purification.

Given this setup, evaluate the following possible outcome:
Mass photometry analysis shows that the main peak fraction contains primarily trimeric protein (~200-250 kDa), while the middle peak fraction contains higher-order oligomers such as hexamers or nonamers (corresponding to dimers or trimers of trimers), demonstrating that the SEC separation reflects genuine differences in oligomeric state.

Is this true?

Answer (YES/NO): NO